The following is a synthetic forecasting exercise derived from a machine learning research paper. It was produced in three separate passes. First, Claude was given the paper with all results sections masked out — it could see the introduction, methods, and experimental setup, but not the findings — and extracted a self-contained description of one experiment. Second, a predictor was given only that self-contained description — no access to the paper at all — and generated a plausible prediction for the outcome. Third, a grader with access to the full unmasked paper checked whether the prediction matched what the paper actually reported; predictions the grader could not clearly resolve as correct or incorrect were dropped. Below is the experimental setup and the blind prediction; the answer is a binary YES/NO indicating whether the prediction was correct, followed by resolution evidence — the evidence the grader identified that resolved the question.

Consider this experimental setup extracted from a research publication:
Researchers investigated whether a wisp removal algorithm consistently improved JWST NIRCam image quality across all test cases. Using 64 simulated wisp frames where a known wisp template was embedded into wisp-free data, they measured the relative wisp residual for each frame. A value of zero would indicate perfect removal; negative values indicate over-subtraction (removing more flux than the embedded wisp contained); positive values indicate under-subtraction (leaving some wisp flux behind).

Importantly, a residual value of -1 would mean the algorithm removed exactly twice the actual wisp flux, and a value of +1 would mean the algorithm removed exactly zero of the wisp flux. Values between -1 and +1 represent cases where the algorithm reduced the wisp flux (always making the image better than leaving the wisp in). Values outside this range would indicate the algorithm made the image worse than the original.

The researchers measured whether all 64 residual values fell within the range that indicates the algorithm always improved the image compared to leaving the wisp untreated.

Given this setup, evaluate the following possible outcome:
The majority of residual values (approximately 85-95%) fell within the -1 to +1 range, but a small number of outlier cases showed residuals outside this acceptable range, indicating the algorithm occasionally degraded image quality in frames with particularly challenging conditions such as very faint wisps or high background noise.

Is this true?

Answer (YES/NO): NO